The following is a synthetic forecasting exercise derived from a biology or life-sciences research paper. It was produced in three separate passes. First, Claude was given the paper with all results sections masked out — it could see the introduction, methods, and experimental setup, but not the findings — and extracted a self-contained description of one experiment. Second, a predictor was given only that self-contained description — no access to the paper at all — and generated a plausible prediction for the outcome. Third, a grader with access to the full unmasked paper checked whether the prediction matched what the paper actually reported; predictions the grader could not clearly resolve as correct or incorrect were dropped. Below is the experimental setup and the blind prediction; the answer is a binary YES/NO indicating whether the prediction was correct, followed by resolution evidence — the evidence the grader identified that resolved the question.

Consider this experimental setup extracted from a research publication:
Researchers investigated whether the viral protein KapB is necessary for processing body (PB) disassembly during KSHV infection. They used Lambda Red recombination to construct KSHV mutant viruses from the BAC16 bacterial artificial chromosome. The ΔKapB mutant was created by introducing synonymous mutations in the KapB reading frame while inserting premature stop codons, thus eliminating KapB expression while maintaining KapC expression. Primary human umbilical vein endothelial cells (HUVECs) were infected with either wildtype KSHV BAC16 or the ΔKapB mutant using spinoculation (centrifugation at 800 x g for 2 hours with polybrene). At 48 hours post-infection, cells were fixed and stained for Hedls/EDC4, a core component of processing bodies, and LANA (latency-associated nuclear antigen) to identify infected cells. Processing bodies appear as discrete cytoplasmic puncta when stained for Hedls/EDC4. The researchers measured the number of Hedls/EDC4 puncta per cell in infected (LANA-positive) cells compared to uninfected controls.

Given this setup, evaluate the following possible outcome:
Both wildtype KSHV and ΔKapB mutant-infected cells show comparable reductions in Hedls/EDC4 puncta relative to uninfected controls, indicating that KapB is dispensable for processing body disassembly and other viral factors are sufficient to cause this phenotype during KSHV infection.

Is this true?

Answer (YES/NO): NO